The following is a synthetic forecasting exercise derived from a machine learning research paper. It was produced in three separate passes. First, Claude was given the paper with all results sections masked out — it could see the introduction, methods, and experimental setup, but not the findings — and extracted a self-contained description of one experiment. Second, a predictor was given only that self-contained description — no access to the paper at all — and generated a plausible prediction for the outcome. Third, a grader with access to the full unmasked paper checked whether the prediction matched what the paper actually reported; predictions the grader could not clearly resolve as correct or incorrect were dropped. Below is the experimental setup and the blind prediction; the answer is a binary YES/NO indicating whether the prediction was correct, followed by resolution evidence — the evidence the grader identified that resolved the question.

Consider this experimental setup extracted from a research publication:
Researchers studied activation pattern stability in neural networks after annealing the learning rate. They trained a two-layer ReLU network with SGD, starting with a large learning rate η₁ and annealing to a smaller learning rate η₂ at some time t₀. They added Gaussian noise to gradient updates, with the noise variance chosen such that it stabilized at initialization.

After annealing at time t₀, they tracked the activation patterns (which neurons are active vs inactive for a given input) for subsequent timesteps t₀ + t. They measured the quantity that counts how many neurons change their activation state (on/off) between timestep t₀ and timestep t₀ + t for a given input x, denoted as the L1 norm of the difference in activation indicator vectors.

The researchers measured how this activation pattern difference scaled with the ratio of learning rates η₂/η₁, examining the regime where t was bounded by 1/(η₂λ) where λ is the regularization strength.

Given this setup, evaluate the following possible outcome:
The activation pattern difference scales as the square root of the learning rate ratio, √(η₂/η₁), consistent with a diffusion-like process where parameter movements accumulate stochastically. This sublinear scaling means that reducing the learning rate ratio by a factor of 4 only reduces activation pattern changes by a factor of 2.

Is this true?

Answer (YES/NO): YES